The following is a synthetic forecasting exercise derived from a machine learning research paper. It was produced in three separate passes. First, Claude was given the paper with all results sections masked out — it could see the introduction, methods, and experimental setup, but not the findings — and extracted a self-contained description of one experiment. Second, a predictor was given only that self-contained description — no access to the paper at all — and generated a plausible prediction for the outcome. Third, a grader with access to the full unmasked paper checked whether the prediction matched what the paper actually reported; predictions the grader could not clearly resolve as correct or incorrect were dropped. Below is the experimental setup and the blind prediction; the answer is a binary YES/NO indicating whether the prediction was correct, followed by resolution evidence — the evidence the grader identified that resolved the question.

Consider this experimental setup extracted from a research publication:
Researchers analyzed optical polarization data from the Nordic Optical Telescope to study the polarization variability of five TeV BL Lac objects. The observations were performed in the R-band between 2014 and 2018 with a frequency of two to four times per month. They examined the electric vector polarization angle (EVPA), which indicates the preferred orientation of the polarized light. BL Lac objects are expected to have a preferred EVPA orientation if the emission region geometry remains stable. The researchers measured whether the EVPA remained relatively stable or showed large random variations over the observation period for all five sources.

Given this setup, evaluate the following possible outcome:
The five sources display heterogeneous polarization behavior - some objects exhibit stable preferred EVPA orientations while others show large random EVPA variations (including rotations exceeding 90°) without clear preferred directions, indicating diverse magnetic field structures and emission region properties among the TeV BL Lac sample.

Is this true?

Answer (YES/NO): NO